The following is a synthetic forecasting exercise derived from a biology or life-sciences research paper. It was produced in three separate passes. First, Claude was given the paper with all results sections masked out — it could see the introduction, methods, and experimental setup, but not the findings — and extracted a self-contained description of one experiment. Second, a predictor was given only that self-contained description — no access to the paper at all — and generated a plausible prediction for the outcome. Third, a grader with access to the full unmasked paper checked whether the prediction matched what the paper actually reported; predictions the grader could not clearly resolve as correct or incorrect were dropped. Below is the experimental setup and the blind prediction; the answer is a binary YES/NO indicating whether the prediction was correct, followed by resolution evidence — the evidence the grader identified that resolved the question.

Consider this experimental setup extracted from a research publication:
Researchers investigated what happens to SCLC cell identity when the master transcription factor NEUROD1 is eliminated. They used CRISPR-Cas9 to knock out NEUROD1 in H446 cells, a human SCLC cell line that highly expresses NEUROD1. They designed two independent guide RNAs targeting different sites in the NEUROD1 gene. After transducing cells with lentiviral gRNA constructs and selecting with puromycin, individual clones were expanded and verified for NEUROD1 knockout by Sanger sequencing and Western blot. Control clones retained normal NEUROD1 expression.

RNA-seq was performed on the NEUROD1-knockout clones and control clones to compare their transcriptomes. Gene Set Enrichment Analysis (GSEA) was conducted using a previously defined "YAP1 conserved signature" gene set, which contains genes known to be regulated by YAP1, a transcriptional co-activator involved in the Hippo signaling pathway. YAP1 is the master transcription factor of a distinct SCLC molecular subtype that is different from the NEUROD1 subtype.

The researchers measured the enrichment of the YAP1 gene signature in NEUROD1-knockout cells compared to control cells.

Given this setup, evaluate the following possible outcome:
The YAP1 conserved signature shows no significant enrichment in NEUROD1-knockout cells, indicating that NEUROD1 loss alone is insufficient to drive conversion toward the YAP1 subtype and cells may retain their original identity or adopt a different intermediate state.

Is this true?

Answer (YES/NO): NO